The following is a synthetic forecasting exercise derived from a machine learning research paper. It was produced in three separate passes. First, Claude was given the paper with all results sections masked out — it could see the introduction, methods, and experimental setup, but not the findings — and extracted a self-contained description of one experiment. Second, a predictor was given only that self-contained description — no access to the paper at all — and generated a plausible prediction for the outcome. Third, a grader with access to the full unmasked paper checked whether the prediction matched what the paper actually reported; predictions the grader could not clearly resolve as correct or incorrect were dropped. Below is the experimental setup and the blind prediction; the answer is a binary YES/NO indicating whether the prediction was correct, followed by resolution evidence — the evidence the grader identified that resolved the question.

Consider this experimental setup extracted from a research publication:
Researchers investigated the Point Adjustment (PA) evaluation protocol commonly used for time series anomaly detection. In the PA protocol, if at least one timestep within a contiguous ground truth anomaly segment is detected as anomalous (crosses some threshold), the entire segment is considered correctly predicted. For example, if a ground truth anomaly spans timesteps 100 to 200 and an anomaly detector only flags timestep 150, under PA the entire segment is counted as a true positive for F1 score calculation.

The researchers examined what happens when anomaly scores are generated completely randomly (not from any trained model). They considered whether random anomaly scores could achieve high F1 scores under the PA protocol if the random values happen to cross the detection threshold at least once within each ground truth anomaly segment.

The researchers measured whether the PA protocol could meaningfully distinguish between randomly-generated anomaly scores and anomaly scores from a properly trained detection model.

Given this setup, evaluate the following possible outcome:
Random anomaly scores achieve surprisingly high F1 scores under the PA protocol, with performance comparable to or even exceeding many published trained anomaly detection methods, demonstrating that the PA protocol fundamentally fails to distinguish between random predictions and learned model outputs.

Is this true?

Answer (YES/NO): YES